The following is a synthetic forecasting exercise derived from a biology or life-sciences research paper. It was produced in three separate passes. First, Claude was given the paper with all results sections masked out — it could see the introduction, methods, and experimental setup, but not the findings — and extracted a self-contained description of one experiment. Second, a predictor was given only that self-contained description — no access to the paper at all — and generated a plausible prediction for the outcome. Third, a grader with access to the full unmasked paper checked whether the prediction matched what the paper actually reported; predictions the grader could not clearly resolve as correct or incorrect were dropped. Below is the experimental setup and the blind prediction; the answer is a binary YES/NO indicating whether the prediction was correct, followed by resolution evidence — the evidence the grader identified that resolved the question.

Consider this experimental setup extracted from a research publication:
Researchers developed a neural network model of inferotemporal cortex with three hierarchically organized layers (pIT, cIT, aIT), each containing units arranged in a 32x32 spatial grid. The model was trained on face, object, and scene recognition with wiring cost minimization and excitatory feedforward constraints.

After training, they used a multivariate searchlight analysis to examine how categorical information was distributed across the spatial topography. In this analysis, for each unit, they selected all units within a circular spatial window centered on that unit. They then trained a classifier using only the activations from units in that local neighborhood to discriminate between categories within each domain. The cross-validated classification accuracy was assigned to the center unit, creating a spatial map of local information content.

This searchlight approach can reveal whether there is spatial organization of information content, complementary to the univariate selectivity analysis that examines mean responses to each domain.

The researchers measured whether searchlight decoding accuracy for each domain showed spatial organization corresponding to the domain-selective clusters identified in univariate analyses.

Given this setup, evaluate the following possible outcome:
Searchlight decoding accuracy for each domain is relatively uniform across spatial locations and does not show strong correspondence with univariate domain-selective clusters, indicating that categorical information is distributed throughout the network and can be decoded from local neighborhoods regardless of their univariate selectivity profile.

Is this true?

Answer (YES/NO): NO